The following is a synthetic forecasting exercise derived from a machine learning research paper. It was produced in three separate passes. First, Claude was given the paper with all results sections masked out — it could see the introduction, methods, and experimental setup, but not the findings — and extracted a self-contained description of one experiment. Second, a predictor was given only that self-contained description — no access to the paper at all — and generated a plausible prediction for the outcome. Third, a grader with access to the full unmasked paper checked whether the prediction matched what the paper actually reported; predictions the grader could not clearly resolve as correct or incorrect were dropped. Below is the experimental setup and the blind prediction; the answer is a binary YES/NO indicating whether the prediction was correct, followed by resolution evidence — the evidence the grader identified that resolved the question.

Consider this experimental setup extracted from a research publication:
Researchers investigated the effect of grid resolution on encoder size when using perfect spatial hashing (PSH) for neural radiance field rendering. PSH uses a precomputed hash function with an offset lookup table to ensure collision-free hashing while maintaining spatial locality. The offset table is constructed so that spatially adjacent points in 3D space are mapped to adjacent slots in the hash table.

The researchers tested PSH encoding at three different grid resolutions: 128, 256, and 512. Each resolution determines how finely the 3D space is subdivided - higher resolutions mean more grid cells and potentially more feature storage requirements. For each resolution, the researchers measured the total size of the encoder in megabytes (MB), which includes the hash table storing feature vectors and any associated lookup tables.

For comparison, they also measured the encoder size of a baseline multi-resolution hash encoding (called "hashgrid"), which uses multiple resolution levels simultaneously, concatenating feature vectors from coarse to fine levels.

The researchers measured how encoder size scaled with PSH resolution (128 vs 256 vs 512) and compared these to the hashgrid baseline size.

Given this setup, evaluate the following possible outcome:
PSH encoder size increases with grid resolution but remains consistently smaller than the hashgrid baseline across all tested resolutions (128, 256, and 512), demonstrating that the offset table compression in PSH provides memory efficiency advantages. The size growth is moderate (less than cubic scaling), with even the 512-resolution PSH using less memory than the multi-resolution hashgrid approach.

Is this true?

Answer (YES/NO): NO